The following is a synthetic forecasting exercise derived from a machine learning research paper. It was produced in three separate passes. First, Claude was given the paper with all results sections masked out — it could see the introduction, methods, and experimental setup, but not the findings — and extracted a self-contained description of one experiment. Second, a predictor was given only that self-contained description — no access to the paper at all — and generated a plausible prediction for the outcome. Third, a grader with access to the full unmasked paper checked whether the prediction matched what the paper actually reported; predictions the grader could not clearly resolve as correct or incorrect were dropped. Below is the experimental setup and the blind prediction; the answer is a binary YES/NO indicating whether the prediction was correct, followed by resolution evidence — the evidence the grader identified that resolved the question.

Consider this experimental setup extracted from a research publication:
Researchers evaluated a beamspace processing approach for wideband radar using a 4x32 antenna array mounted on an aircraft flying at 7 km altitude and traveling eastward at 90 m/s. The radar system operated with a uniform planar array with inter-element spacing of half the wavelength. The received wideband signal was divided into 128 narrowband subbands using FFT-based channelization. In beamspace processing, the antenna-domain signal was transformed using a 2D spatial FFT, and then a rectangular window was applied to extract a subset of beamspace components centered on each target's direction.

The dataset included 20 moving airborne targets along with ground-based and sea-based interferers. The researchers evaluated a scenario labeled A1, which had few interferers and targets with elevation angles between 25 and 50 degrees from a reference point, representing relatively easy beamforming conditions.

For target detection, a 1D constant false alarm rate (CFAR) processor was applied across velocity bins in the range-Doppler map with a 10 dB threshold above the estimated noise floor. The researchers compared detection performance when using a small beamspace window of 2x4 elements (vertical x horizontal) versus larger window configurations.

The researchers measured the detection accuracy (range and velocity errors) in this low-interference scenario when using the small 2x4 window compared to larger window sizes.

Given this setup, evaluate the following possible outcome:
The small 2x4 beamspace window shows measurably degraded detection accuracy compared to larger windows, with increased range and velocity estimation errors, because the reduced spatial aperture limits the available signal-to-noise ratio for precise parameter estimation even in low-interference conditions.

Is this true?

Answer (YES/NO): NO